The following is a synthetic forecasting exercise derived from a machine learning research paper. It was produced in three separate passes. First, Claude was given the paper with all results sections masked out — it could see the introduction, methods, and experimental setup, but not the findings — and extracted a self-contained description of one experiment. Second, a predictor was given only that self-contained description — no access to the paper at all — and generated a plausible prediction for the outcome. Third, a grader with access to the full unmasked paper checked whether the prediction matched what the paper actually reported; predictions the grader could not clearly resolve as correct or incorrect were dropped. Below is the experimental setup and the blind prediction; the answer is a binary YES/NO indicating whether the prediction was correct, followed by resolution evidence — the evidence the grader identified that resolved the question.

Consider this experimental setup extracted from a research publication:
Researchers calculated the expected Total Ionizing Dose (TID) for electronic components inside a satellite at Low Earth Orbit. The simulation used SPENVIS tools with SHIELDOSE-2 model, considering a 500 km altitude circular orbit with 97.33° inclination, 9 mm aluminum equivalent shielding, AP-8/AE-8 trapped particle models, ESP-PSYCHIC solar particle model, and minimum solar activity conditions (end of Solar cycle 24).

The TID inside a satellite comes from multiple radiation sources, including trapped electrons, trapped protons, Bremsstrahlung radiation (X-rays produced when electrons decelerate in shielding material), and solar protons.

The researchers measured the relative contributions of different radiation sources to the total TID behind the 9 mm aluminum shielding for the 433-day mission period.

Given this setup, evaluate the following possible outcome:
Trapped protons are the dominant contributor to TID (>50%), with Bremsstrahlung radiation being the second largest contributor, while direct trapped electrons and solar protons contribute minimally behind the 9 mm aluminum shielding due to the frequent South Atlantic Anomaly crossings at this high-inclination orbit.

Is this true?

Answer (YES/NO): NO